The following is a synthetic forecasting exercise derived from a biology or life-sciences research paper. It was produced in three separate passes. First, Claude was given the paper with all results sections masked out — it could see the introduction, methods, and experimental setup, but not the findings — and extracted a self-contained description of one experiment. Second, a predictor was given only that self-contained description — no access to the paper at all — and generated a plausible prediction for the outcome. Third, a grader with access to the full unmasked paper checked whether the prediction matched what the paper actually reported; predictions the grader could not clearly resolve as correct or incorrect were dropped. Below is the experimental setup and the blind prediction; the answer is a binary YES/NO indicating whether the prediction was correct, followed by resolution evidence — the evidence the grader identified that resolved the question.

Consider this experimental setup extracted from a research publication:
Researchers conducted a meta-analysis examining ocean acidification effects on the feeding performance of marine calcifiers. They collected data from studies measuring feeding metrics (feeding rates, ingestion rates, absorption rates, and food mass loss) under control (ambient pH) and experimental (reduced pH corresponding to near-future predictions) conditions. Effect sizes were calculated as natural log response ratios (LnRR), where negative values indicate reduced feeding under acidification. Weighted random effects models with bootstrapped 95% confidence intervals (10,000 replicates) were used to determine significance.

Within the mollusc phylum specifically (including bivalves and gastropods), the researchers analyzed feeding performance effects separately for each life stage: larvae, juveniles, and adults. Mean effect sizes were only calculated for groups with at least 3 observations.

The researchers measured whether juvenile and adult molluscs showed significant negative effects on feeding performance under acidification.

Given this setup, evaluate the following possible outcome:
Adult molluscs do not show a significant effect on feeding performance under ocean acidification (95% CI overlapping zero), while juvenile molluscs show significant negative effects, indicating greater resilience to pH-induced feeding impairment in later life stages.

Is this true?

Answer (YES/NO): NO